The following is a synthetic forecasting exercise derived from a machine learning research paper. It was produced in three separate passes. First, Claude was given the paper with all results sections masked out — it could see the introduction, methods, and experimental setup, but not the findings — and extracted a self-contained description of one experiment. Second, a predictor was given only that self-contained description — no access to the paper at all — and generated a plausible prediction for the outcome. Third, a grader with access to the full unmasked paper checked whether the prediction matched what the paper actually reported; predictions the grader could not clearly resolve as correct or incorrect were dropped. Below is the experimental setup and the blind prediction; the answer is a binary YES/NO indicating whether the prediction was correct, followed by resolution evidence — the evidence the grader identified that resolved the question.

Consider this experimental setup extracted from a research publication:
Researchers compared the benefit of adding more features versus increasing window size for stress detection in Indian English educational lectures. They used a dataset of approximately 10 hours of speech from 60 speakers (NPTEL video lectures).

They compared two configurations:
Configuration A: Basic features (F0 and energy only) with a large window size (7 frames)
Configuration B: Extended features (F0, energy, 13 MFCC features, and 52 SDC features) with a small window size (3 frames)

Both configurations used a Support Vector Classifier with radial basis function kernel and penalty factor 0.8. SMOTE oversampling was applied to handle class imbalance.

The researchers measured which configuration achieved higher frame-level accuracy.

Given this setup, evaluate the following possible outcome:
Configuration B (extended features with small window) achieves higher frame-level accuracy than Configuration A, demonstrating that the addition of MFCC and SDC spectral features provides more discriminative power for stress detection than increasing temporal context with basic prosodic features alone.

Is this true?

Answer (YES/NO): NO